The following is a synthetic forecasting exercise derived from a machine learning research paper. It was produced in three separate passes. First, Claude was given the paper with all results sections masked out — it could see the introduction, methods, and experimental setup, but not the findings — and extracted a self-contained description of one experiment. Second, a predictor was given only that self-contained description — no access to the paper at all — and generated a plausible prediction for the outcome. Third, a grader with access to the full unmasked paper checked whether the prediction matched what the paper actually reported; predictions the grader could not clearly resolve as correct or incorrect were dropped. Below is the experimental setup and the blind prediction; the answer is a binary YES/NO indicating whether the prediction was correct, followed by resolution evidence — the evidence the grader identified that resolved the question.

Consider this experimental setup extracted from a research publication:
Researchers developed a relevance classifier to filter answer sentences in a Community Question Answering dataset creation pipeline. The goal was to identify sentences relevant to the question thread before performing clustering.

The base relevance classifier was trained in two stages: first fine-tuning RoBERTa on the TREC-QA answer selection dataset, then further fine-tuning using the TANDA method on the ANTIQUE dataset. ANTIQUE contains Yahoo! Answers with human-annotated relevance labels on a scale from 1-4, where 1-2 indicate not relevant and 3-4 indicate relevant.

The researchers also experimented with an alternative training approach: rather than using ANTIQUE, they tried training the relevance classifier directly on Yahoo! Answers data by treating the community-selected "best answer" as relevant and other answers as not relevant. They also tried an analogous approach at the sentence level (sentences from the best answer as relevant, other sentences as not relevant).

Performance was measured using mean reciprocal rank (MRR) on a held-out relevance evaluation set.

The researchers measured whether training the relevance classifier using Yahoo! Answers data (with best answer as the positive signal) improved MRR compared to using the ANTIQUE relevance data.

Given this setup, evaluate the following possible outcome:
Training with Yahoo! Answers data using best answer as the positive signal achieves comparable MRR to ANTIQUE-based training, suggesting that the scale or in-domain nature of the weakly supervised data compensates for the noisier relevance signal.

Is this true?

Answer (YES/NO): NO